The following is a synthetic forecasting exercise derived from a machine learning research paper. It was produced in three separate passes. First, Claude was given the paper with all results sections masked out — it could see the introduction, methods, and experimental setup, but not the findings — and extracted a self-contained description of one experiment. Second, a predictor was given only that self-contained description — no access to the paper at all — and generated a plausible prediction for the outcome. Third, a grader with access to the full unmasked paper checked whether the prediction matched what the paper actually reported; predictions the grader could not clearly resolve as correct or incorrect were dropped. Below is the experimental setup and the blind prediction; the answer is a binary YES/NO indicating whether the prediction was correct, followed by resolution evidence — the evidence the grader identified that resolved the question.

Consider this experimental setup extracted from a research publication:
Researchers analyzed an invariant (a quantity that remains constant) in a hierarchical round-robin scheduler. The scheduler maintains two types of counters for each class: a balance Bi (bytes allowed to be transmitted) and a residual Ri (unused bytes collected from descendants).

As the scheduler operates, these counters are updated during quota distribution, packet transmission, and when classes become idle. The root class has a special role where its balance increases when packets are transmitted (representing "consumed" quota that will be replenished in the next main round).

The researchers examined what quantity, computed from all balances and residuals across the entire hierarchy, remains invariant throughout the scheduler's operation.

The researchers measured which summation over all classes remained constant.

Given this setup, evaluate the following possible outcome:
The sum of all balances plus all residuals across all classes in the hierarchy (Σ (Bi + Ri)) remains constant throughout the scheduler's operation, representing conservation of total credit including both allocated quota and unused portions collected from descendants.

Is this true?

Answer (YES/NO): NO